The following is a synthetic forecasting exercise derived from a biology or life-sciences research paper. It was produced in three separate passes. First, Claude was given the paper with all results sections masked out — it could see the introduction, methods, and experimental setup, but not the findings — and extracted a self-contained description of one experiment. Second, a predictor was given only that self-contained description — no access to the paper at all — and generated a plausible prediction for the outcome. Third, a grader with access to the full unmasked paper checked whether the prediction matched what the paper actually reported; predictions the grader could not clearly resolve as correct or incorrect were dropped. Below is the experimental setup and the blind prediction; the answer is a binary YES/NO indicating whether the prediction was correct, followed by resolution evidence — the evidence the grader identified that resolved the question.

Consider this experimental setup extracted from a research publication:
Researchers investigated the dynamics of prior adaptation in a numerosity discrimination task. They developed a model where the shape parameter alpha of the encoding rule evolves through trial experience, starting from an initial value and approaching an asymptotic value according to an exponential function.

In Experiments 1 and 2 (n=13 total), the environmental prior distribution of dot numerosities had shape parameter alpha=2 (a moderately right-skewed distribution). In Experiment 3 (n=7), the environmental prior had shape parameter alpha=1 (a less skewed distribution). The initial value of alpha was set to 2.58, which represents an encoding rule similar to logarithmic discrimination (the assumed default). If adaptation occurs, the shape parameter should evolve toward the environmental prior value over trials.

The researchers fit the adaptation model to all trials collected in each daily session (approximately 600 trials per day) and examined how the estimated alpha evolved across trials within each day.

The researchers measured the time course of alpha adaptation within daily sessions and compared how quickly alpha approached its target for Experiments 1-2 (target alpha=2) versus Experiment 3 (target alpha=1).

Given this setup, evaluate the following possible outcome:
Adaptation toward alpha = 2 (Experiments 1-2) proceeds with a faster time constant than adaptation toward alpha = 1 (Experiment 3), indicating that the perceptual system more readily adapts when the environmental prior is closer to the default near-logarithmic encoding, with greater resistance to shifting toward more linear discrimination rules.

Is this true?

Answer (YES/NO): NO